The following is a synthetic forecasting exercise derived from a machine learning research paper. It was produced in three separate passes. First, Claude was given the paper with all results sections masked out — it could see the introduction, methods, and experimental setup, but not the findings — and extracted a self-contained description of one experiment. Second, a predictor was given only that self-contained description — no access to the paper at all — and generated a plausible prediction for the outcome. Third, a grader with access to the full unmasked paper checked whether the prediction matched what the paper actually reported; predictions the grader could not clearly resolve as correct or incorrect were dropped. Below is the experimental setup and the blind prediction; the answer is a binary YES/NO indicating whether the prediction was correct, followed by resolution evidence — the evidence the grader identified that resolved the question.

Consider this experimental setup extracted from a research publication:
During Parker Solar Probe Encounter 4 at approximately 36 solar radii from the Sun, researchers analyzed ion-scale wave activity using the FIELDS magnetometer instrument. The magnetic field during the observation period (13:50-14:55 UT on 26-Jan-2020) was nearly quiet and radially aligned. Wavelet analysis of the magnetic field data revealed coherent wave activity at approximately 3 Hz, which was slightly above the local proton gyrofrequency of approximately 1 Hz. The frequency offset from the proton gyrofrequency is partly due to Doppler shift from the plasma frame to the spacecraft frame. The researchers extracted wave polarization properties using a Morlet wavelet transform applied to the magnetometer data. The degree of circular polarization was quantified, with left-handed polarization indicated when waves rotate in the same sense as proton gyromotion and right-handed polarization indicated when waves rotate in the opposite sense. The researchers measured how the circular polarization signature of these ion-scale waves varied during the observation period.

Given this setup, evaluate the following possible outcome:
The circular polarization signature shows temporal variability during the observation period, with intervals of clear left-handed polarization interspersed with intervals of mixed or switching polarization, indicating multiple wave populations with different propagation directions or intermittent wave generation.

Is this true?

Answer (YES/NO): NO